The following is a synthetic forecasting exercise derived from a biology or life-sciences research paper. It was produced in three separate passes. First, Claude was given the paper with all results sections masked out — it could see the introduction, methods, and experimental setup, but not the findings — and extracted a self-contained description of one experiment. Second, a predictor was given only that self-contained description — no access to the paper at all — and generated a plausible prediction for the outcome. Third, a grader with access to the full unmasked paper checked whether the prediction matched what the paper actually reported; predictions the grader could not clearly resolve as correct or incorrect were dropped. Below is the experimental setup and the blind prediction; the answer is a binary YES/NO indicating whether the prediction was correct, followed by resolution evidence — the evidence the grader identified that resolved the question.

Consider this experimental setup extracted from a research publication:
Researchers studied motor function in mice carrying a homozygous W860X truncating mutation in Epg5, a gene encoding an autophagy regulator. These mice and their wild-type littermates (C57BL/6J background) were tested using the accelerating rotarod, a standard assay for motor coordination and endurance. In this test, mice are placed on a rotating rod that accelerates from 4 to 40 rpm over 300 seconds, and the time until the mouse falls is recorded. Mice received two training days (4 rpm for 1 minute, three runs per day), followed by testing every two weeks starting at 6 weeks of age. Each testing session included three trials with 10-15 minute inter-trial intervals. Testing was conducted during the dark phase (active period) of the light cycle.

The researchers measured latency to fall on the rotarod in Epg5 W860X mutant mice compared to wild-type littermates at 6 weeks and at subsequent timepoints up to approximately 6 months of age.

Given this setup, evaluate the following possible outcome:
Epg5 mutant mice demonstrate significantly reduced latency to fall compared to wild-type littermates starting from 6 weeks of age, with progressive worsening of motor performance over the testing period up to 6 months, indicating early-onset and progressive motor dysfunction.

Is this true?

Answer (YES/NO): YES